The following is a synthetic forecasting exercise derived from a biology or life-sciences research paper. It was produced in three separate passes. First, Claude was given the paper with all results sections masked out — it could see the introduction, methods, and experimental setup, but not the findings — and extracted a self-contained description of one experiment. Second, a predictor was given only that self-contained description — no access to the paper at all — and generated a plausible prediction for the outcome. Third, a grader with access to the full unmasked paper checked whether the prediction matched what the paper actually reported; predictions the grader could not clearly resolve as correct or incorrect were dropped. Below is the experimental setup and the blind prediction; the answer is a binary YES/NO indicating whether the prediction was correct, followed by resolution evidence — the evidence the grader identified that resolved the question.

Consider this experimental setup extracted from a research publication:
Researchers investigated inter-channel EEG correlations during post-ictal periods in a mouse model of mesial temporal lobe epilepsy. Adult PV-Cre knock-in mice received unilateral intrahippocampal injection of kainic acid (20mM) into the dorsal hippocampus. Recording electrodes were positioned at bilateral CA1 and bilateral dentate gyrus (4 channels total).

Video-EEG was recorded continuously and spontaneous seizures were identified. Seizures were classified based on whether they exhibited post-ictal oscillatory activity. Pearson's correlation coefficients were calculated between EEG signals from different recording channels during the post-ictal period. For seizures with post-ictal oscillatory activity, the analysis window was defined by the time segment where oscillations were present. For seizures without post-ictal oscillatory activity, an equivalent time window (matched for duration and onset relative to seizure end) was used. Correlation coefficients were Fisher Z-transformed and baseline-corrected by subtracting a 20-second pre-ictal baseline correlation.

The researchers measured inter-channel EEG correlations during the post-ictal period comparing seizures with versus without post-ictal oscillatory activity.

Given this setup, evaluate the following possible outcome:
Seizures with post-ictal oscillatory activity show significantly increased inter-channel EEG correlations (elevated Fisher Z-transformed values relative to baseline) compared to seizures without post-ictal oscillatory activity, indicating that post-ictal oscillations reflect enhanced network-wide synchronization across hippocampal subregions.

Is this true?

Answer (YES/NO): YES